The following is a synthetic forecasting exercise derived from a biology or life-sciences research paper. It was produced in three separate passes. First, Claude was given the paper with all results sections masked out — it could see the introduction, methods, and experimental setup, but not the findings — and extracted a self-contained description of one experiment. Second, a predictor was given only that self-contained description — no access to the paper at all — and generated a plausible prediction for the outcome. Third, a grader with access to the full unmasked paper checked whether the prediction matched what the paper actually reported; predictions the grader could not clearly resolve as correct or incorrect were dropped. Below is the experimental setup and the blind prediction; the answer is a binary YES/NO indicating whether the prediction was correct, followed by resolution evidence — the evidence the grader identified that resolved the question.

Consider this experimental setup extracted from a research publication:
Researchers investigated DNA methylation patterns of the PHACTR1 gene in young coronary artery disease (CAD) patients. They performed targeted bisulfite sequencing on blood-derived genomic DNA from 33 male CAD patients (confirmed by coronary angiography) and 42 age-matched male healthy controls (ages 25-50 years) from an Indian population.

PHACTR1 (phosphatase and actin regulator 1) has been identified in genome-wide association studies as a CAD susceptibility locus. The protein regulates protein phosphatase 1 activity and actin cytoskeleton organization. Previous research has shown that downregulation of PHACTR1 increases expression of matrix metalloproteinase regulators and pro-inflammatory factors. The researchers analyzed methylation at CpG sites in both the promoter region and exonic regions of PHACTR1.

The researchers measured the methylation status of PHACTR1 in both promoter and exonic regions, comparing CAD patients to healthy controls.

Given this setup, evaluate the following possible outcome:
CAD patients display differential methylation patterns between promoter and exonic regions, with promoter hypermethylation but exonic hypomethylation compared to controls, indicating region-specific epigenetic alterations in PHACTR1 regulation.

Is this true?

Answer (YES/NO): YES